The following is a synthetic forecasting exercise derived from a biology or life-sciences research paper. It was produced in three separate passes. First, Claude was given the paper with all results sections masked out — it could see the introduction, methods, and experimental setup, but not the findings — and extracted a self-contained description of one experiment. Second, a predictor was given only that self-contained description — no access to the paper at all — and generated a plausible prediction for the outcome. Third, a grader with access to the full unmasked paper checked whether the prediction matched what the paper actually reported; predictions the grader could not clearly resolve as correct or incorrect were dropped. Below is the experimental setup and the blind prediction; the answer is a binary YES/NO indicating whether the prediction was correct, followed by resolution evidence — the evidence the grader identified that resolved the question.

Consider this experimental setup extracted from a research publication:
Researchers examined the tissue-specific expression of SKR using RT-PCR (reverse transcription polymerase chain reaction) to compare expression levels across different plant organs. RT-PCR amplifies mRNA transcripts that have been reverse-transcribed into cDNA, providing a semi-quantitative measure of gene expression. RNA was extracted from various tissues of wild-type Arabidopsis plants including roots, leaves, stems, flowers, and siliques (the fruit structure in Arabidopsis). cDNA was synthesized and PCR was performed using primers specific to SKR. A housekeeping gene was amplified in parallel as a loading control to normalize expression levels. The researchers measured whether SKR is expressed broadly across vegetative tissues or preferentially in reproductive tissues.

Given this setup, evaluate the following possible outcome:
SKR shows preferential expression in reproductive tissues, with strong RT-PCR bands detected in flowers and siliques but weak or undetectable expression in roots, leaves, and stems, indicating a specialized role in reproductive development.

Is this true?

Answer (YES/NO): NO